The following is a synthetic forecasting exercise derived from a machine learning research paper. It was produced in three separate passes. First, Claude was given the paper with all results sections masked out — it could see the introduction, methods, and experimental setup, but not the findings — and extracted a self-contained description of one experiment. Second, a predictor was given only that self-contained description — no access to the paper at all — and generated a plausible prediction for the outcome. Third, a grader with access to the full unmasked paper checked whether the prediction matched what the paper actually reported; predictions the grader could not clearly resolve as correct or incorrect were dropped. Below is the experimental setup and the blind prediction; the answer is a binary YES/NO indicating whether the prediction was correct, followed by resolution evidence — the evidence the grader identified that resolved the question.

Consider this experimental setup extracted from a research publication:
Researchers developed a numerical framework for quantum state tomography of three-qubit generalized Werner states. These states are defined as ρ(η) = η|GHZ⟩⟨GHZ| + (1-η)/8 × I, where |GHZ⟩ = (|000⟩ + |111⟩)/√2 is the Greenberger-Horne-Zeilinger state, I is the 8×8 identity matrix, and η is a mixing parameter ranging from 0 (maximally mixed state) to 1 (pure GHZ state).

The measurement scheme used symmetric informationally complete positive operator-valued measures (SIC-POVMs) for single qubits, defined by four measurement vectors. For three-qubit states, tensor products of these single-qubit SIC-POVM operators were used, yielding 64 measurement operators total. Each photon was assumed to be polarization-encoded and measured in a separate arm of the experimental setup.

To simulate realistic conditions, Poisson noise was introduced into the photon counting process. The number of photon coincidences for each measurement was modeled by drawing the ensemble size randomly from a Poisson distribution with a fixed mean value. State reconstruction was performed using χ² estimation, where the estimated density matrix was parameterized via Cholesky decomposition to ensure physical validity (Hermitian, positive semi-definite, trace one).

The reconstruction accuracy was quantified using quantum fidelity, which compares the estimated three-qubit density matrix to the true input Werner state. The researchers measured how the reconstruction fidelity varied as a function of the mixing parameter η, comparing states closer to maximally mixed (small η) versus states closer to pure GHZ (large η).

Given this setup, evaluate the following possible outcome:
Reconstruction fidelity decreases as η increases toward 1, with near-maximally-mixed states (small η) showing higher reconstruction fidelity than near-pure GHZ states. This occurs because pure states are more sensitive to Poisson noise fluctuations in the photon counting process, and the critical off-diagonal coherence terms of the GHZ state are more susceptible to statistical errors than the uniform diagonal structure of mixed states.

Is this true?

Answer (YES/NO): NO